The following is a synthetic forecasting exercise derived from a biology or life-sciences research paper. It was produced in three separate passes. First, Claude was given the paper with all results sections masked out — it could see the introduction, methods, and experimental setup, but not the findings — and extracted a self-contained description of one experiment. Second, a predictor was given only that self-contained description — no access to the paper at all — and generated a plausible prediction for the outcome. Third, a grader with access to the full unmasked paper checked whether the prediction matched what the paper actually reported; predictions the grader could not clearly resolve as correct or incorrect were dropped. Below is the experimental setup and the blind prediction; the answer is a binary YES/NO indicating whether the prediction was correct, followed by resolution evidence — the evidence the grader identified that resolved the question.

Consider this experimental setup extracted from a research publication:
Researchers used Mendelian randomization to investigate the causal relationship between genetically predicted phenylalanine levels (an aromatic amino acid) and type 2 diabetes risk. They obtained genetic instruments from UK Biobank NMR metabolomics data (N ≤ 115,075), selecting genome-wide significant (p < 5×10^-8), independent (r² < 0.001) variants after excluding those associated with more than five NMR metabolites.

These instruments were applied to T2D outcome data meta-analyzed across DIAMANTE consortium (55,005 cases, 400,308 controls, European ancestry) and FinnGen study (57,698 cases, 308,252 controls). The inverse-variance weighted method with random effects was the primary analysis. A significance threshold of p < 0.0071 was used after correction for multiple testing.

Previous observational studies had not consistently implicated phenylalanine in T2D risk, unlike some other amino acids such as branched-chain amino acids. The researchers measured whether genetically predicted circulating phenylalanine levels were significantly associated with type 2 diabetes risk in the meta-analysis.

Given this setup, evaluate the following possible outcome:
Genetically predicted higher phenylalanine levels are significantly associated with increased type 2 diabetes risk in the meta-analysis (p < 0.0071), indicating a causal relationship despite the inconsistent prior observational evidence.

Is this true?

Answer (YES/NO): NO